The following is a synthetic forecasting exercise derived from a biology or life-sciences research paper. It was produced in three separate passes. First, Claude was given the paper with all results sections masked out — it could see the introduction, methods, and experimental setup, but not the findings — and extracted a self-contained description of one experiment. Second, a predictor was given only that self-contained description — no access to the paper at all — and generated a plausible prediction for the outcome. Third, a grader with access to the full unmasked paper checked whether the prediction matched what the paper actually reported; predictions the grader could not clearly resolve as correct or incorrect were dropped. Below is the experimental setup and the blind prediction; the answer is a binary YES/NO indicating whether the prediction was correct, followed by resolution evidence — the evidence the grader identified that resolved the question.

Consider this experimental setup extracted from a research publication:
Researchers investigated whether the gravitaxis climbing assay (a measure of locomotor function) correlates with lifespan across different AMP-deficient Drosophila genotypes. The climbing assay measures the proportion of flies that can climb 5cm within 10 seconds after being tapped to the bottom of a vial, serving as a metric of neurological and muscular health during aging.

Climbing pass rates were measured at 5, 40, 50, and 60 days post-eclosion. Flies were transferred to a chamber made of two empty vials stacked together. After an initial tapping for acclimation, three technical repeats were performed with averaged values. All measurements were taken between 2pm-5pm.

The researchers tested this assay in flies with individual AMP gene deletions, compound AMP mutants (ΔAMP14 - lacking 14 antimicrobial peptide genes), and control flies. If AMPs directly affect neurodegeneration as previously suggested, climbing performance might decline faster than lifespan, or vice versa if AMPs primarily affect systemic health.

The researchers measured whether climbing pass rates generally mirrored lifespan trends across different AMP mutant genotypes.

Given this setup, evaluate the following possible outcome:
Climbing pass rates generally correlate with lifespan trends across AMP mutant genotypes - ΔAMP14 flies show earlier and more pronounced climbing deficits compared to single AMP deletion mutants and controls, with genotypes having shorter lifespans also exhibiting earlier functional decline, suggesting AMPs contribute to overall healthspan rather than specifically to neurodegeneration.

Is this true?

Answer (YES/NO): NO